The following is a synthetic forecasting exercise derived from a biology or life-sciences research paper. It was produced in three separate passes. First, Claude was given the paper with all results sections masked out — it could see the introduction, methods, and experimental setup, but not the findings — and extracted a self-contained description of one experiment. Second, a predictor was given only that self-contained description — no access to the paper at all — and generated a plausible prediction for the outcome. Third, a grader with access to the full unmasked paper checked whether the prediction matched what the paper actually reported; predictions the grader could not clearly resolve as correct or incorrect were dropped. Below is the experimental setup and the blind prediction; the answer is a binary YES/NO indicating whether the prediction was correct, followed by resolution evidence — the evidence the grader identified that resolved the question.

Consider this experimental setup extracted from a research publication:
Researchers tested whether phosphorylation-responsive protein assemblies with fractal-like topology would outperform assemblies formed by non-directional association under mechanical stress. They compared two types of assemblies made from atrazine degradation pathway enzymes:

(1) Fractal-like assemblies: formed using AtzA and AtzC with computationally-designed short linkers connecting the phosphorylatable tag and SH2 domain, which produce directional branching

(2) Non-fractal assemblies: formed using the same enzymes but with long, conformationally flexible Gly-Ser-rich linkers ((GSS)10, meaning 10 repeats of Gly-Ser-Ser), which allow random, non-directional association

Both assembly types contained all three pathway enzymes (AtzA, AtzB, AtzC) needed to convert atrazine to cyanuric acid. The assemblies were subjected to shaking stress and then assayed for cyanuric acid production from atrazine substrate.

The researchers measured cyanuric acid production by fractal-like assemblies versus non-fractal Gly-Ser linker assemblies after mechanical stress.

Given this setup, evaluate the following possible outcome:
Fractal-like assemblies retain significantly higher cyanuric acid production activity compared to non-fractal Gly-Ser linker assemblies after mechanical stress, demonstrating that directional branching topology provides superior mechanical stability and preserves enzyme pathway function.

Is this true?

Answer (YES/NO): YES